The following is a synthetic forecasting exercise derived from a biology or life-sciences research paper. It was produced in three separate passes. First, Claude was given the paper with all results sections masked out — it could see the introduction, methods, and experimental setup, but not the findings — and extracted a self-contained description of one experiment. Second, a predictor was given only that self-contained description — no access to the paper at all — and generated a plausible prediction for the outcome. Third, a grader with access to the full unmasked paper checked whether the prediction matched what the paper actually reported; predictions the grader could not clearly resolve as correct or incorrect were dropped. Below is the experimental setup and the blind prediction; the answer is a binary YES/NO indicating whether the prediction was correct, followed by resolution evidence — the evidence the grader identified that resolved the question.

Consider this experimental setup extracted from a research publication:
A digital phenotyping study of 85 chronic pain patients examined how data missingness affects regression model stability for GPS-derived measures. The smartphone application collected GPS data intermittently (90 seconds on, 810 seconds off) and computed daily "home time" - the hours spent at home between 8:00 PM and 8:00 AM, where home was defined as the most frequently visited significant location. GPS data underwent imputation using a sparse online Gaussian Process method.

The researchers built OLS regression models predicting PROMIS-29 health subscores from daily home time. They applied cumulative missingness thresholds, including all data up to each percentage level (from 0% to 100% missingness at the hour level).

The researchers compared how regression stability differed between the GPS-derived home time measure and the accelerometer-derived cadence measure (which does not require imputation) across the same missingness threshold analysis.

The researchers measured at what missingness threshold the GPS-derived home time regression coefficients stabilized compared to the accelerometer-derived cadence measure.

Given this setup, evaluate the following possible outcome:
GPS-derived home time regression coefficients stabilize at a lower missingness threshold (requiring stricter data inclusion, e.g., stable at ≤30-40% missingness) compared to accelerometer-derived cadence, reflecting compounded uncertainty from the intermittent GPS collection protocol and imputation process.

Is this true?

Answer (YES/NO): NO